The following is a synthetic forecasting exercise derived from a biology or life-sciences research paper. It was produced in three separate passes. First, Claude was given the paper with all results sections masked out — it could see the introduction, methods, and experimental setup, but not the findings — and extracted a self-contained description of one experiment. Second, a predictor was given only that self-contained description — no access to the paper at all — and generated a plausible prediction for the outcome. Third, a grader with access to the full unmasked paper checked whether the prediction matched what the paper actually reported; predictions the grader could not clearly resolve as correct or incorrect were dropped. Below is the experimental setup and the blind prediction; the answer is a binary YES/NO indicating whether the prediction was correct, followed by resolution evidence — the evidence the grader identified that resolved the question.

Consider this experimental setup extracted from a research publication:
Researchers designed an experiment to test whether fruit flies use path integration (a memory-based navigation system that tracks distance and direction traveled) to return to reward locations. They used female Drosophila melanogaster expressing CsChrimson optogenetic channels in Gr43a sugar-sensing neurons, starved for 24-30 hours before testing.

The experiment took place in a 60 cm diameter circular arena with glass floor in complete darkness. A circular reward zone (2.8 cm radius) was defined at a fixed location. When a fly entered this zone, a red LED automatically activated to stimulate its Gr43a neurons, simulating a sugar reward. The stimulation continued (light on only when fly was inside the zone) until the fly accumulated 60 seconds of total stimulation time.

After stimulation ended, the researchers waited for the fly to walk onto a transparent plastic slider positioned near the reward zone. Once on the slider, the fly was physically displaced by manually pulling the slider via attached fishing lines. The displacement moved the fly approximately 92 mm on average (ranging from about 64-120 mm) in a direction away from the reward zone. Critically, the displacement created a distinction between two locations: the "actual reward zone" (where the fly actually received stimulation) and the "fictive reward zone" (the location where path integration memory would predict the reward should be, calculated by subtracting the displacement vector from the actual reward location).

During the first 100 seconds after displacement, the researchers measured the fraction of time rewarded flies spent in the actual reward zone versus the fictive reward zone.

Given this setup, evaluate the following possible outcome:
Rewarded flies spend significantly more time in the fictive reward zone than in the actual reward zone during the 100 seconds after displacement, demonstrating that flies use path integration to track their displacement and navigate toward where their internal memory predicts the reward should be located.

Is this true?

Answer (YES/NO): YES